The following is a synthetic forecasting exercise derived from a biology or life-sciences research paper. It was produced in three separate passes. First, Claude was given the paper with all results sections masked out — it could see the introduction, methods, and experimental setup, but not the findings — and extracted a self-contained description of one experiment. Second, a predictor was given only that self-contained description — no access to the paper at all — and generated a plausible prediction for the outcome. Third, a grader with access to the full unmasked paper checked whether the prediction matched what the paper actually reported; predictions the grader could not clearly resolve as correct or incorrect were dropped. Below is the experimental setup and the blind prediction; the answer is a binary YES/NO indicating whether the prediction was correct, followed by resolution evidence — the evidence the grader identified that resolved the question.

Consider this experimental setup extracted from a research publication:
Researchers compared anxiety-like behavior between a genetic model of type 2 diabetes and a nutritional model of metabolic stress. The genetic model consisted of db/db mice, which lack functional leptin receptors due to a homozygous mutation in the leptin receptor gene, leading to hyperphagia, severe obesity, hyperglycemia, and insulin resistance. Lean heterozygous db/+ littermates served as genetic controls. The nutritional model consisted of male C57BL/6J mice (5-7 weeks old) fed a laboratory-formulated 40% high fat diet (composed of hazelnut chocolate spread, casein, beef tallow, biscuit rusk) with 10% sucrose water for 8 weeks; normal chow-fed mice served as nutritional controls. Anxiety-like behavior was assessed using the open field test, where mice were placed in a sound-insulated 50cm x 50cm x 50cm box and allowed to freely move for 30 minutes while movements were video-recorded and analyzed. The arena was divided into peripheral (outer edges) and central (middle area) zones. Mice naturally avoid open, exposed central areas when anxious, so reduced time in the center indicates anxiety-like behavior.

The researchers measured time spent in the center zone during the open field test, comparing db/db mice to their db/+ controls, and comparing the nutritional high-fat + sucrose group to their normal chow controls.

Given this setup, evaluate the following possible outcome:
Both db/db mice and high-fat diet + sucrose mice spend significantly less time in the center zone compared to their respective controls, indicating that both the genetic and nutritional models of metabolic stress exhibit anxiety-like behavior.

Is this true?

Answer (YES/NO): NO